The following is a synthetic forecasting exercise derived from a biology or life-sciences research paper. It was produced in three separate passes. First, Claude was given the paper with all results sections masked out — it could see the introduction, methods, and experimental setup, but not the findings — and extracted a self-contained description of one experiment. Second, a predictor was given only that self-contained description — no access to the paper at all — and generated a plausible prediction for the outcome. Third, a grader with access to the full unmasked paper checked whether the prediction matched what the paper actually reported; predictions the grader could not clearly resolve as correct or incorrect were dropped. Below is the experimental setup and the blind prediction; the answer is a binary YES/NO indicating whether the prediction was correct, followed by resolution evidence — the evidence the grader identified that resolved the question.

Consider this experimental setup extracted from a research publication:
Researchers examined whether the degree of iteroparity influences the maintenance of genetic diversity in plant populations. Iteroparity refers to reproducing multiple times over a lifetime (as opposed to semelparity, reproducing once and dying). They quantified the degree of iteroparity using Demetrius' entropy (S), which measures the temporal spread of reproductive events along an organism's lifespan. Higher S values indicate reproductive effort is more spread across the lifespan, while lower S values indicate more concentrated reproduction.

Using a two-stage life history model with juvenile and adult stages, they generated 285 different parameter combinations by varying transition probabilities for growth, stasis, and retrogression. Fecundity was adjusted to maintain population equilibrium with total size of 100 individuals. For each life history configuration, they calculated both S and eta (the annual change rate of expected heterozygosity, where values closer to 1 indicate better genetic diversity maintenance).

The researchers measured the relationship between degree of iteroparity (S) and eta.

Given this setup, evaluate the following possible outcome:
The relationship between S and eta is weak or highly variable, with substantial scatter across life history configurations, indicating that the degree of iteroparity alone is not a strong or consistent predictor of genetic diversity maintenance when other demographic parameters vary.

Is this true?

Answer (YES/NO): NO